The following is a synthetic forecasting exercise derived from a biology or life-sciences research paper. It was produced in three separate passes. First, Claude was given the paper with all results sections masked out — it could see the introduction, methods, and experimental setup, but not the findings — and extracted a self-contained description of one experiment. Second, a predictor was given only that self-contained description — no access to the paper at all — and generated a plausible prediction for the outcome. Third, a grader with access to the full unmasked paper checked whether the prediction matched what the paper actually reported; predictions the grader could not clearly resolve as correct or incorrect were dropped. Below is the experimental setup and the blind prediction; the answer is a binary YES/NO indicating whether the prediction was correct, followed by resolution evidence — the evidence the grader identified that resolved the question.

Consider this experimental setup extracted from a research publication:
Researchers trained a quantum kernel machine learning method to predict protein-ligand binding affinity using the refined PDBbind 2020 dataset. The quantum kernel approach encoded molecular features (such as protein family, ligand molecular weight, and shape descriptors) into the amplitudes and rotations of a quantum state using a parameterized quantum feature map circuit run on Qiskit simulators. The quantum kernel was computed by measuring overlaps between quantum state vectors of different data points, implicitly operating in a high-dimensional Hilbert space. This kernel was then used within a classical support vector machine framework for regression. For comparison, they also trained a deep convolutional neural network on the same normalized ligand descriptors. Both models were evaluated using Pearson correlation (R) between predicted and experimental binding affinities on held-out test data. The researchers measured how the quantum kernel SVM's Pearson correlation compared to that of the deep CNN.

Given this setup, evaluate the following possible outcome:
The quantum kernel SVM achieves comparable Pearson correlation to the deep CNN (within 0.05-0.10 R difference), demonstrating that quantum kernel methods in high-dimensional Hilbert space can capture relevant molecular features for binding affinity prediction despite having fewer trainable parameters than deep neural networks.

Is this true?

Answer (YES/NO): YES